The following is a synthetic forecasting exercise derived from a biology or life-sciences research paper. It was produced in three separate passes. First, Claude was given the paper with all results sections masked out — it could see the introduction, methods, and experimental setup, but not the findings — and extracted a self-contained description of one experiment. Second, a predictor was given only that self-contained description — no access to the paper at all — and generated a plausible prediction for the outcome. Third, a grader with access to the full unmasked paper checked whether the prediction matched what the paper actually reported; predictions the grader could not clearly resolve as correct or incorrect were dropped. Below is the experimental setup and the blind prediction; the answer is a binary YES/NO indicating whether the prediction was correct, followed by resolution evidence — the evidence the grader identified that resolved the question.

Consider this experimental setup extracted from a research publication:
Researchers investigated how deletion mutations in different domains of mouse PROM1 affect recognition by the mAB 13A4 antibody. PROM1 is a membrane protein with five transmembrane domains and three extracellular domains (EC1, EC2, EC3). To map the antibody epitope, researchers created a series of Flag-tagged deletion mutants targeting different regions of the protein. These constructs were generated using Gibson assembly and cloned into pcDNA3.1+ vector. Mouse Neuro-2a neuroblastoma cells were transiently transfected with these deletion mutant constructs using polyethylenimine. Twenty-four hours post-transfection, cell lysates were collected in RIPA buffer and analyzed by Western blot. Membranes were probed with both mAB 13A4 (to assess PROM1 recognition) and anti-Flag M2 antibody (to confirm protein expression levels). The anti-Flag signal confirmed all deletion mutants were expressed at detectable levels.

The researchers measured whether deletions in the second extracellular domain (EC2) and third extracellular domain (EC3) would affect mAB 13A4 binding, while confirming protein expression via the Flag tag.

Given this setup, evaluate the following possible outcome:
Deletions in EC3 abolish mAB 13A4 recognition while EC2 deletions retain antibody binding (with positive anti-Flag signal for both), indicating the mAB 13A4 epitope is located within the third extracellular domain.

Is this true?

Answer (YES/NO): NO